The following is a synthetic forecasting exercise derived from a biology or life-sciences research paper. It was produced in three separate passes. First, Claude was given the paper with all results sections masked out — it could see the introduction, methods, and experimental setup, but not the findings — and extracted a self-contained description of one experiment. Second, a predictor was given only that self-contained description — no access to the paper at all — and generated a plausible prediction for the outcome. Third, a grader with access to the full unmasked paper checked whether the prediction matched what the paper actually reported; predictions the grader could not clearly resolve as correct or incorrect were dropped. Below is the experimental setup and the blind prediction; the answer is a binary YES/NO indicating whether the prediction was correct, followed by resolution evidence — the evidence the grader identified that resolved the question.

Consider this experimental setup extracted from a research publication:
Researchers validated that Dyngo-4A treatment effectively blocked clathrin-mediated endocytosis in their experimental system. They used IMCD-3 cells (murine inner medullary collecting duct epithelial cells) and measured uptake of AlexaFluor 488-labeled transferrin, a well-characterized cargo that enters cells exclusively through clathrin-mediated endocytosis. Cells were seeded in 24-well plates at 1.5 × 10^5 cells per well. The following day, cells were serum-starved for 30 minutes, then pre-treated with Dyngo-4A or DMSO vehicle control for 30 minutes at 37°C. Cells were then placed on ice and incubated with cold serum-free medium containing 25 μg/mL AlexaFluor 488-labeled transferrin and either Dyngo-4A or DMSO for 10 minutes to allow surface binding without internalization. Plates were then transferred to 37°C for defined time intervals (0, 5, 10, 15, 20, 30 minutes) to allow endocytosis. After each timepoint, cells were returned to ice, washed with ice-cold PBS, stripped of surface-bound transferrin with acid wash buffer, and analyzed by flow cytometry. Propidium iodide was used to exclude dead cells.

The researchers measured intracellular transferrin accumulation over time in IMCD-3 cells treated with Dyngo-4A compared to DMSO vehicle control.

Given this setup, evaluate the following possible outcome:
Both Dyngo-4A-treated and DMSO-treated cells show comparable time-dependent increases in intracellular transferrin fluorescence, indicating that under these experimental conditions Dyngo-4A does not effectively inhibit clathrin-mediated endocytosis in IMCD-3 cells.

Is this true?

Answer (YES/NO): NO